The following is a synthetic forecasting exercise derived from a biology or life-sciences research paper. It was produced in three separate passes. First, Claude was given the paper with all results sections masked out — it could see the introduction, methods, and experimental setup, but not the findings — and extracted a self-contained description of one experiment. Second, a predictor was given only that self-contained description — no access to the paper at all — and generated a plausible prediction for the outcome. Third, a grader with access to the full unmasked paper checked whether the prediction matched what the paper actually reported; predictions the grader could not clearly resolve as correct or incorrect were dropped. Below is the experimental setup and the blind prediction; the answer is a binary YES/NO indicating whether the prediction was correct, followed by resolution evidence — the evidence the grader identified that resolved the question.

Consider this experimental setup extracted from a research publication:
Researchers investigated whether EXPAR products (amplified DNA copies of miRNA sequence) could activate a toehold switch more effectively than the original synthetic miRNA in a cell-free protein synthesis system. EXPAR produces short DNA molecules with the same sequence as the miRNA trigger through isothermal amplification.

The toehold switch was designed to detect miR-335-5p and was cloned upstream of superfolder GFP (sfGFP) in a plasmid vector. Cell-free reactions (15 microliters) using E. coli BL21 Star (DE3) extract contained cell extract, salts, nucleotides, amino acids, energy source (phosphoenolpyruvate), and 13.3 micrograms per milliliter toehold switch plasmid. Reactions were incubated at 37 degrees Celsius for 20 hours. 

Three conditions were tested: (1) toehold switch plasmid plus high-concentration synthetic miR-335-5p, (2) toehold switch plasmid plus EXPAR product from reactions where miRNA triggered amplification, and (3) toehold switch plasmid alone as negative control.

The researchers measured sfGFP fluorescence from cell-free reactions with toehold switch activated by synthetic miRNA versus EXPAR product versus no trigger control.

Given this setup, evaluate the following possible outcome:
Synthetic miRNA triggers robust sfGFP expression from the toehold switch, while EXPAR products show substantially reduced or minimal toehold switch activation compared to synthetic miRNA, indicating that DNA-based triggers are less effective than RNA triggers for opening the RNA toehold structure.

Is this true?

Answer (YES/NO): NO